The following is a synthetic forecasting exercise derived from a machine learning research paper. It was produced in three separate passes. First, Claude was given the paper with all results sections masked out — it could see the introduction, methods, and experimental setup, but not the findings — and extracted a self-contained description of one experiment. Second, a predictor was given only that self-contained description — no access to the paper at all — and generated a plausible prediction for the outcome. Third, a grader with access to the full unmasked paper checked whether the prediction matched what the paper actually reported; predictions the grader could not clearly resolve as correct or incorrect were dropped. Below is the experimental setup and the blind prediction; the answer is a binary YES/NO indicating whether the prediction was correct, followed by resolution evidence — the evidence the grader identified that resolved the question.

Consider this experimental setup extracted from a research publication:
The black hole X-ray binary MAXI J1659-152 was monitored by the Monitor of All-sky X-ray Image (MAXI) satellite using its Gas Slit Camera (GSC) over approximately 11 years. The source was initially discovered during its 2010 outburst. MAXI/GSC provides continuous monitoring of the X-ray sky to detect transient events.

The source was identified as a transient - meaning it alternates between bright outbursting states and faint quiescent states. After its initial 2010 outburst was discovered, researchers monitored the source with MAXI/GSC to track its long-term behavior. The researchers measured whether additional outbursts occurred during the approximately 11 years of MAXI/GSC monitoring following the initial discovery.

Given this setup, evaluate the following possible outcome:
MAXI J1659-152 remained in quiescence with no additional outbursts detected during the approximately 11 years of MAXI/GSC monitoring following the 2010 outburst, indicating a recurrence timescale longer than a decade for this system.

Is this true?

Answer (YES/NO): YES